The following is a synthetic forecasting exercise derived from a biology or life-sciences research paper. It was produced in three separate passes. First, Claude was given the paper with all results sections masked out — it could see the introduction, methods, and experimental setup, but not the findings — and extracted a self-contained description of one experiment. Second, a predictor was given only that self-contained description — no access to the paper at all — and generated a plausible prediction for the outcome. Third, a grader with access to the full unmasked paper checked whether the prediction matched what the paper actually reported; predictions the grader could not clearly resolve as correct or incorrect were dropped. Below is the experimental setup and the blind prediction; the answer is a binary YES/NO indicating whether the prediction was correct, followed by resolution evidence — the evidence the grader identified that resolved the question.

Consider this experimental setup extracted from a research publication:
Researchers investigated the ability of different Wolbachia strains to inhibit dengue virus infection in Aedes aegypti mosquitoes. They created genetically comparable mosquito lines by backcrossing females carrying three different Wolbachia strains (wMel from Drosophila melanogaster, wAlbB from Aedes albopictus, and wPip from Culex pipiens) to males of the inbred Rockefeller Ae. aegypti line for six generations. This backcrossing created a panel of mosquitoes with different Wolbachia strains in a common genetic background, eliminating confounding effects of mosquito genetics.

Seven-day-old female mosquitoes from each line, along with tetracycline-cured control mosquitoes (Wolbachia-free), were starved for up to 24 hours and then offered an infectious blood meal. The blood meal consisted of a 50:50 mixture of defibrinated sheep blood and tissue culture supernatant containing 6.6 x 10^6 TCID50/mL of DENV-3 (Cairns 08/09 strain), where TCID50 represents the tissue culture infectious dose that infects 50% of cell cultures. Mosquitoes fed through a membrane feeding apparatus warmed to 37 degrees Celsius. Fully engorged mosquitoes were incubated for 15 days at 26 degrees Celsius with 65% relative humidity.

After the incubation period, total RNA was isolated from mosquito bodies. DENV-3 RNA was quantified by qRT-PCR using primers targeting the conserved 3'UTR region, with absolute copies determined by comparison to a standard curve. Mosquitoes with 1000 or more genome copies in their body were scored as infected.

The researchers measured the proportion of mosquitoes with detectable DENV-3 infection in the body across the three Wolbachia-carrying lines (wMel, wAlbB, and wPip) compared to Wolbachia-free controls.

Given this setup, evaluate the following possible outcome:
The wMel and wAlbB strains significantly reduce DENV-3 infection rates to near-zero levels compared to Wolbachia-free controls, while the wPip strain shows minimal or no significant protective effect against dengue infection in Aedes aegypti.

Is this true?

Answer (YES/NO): NO